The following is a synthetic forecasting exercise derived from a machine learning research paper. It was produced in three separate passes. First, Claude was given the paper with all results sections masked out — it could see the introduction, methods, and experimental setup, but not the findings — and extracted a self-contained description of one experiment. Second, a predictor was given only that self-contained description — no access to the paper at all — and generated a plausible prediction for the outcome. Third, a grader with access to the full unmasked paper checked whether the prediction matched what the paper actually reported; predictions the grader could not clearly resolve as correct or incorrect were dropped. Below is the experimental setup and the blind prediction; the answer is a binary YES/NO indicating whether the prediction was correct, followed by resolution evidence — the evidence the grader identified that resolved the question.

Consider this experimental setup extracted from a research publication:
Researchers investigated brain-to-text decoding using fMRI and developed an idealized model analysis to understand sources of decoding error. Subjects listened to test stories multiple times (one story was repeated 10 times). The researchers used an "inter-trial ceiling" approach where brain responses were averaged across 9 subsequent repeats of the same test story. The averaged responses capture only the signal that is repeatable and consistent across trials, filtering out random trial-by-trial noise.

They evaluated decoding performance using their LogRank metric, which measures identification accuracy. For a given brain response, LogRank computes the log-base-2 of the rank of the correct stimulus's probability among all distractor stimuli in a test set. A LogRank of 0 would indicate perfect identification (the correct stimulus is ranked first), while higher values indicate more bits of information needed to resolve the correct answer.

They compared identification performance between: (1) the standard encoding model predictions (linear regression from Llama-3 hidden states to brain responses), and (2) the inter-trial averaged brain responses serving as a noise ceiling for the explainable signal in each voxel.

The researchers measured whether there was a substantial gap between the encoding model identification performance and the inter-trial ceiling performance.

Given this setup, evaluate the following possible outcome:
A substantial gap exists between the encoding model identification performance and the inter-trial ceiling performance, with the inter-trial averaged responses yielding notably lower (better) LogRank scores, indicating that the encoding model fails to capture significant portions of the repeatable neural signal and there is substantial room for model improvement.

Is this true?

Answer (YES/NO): YES